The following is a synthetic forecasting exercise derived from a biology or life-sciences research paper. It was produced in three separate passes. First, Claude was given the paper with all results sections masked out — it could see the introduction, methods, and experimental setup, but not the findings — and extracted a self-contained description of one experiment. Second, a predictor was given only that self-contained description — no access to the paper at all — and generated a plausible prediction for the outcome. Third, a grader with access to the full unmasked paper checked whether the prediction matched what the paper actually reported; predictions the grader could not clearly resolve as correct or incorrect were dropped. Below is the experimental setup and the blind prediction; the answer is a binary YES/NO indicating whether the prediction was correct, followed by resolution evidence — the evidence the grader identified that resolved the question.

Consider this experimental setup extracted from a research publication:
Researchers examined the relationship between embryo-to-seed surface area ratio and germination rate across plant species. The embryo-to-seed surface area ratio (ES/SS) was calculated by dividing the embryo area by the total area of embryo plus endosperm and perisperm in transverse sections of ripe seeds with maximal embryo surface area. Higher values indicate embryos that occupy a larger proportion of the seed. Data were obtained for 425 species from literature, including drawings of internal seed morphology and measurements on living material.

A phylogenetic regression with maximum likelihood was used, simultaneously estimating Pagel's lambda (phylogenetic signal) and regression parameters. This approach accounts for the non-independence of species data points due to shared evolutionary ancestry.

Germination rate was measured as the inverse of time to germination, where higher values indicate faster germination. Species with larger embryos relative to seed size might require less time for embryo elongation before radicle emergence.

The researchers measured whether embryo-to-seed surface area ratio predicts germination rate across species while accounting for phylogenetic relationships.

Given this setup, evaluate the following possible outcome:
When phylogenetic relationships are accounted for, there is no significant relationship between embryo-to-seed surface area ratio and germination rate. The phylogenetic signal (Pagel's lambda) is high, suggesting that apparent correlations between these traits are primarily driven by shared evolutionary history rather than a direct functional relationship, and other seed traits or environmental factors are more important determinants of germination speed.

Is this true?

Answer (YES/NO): YES